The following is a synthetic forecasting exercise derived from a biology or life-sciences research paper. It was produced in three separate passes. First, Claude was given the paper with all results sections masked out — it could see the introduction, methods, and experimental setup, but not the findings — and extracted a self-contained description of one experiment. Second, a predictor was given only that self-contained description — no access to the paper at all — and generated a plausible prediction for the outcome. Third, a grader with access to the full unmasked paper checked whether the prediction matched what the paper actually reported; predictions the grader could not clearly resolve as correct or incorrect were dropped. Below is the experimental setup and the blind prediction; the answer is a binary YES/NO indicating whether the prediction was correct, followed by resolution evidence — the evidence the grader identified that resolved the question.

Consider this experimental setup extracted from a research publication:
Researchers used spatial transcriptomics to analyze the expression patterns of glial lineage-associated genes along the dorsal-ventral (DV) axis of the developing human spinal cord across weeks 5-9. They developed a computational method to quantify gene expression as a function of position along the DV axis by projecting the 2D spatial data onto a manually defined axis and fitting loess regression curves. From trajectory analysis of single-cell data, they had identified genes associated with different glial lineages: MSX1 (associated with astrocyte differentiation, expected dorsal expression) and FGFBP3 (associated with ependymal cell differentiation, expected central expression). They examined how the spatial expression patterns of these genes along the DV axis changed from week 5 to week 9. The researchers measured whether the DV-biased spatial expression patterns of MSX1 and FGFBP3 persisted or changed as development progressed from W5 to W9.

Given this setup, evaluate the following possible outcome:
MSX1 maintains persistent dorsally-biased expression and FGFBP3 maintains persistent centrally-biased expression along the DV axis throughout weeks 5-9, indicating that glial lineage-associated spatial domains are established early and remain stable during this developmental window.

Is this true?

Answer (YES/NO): NO